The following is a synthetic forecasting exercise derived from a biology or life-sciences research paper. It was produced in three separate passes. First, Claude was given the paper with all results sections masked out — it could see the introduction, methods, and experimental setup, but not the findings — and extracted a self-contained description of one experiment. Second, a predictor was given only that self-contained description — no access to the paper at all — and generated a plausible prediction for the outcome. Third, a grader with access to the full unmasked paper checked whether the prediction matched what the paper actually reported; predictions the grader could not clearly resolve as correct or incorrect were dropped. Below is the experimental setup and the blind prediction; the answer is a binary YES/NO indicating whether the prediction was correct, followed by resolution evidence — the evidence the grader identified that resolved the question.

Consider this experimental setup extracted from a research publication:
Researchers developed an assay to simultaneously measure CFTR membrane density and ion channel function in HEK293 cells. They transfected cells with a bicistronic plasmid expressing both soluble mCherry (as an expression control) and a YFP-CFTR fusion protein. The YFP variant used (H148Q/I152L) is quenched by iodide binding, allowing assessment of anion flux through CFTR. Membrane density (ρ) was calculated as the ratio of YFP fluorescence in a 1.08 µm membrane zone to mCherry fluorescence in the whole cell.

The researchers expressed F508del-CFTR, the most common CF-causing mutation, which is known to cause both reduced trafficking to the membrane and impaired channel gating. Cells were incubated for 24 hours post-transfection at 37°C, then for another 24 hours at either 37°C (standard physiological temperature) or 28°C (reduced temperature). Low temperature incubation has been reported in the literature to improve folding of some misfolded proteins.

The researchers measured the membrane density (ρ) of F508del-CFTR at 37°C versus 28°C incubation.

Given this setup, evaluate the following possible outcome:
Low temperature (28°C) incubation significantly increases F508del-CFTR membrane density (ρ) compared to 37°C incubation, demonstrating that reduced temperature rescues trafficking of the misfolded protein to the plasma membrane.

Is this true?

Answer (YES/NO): YES